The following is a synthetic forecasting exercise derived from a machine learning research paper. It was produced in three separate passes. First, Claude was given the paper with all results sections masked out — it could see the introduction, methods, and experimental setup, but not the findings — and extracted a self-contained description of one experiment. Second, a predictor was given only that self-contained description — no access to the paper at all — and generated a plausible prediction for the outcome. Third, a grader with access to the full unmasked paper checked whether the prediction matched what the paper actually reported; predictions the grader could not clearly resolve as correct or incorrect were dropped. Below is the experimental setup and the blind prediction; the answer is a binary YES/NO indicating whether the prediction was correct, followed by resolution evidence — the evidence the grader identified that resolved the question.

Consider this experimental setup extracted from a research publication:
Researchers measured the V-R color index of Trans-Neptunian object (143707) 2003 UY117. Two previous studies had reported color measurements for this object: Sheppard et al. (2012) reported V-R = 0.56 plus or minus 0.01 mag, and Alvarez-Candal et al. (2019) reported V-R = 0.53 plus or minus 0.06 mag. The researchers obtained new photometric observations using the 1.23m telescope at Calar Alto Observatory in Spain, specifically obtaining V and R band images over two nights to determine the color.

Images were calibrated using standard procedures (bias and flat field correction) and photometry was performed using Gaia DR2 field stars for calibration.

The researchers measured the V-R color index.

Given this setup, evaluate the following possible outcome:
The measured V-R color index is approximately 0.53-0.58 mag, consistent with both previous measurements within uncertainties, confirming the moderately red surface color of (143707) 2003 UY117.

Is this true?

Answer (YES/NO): NO